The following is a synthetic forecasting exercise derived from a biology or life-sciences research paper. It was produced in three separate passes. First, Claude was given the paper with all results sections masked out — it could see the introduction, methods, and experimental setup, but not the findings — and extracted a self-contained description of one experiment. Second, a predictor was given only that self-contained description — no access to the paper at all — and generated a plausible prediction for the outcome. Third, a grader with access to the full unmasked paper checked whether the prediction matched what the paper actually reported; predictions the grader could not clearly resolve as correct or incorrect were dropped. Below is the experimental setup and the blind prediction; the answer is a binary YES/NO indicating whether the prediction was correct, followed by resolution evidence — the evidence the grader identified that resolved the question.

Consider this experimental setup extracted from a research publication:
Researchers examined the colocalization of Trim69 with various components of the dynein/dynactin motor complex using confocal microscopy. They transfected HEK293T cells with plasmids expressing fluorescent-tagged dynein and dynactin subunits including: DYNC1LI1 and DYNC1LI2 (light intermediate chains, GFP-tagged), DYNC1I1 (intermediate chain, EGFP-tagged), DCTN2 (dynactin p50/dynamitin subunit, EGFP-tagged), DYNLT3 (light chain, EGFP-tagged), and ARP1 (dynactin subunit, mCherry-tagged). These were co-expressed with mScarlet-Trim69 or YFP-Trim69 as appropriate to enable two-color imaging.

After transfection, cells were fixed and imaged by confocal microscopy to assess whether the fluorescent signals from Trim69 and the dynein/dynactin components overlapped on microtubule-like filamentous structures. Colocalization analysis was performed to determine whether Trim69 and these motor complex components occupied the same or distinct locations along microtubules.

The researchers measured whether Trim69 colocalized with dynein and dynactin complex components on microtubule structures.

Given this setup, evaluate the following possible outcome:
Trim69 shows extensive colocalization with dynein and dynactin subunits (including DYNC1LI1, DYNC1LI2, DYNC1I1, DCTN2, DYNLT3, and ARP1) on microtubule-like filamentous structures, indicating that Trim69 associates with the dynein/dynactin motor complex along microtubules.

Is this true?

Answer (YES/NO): NO